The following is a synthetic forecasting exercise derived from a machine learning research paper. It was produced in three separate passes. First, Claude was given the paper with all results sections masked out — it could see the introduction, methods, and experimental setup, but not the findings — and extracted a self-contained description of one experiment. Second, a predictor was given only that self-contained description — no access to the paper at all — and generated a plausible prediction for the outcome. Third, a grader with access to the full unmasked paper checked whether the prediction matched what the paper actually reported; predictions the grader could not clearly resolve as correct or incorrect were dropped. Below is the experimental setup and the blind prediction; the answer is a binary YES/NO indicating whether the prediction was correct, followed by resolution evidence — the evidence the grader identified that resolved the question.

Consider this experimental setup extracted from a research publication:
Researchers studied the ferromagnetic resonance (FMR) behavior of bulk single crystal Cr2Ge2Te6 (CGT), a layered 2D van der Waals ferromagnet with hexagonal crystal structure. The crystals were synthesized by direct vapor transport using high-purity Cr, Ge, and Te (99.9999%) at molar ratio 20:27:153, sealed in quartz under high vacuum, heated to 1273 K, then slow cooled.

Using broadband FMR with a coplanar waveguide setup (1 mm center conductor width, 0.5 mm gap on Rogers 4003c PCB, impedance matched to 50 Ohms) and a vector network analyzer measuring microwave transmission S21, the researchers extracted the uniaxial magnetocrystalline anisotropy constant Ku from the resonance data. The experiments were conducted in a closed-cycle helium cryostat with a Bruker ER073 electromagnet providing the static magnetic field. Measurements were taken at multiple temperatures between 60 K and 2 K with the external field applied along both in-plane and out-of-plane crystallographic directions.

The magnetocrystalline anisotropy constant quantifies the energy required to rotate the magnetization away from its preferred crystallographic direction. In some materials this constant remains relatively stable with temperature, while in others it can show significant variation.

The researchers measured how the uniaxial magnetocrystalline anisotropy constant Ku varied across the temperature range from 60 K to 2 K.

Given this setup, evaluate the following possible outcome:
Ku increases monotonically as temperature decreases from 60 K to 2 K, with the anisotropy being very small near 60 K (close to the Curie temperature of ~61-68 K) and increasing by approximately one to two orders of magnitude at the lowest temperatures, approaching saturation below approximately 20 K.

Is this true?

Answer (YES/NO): NO